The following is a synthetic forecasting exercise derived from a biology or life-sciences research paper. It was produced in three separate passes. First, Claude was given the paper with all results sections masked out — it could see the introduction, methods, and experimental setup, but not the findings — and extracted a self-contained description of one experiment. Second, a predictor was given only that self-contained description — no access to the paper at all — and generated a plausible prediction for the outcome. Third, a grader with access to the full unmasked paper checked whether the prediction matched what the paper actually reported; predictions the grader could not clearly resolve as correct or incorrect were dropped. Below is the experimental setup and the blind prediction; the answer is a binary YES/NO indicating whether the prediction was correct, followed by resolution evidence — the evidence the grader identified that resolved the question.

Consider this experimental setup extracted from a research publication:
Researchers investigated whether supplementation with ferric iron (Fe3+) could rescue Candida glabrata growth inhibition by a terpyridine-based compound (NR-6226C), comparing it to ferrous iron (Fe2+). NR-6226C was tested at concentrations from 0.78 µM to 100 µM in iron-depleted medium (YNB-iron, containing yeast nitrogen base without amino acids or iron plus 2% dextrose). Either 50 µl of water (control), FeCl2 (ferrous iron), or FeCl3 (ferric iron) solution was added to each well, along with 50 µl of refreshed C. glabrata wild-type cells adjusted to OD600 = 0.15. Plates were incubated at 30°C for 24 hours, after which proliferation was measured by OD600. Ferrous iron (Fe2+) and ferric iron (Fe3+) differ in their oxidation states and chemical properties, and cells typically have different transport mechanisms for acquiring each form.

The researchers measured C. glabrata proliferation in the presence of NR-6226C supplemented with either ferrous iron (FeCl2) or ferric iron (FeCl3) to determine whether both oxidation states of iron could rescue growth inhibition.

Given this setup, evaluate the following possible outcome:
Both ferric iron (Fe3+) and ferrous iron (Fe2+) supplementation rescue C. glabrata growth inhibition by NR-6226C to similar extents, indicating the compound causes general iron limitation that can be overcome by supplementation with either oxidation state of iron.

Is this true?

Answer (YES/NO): YES